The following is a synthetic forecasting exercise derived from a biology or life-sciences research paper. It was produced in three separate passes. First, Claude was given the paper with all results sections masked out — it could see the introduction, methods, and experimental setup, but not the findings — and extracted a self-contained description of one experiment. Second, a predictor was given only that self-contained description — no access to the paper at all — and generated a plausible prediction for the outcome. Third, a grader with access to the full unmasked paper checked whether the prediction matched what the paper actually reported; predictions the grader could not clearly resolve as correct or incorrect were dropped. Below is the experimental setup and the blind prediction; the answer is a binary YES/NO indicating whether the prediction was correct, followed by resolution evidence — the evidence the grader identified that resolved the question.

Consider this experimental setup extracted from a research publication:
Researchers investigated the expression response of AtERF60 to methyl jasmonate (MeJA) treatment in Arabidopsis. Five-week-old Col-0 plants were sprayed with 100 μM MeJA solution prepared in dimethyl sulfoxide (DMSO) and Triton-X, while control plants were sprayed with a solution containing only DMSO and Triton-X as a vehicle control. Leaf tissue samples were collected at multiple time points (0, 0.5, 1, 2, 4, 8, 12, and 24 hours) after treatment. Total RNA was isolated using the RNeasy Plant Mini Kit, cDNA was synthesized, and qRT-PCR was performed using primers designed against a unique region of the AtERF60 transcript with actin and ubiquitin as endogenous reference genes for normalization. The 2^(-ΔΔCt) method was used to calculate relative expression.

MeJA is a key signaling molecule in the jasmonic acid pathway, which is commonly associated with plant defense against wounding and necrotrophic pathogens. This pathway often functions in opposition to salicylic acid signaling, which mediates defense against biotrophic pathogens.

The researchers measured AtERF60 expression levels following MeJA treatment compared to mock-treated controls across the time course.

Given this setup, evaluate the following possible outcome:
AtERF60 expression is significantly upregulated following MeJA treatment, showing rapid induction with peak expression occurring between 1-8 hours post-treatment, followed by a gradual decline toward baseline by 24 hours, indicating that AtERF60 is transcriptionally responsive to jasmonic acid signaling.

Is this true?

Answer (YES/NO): NO